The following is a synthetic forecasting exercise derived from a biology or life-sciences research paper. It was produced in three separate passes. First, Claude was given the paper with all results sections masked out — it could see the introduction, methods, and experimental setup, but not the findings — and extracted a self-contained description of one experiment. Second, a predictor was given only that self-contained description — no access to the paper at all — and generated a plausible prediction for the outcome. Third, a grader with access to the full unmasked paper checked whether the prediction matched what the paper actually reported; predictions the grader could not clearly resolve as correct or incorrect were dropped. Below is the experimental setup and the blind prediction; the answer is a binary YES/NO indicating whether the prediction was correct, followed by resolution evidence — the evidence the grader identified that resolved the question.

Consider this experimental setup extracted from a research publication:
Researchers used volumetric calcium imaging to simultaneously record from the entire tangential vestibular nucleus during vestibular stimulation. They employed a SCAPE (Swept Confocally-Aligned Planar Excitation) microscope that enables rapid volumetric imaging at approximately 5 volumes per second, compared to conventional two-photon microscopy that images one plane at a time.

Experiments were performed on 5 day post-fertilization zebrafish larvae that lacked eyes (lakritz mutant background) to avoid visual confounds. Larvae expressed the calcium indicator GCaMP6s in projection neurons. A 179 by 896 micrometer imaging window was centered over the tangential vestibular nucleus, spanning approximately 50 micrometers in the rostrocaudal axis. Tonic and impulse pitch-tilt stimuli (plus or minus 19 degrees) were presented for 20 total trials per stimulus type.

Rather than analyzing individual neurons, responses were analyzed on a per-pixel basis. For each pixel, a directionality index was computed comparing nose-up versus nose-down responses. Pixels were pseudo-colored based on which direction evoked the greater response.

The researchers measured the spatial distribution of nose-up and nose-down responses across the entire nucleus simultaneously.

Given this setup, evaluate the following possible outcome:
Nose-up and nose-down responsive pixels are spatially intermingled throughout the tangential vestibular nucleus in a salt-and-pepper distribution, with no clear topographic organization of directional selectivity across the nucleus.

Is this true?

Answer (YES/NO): NO